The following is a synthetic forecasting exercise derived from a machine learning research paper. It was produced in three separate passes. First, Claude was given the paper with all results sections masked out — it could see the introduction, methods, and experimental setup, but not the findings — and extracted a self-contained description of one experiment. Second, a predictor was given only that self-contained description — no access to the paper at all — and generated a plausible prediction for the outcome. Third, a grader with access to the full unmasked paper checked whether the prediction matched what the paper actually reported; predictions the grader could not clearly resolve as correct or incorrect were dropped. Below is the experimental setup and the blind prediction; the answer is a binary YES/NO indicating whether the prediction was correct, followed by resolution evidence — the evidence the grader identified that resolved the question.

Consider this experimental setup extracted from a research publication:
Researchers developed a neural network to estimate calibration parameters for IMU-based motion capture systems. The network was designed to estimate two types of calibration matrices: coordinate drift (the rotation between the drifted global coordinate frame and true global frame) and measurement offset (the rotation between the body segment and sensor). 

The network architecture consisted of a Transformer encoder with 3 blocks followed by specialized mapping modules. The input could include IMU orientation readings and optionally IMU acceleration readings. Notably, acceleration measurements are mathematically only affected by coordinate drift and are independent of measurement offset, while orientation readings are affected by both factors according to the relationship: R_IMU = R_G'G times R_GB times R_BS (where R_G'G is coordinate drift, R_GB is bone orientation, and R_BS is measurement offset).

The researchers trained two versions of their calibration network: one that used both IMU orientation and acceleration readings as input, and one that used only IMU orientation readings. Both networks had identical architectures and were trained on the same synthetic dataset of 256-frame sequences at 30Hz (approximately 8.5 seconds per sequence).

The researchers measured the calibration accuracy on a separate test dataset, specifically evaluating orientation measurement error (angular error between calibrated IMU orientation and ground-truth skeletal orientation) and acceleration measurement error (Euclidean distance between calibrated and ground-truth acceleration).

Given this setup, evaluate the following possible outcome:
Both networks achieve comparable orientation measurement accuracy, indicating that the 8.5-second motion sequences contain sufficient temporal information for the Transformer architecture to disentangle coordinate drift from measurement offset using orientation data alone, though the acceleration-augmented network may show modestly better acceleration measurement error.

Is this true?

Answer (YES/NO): NO